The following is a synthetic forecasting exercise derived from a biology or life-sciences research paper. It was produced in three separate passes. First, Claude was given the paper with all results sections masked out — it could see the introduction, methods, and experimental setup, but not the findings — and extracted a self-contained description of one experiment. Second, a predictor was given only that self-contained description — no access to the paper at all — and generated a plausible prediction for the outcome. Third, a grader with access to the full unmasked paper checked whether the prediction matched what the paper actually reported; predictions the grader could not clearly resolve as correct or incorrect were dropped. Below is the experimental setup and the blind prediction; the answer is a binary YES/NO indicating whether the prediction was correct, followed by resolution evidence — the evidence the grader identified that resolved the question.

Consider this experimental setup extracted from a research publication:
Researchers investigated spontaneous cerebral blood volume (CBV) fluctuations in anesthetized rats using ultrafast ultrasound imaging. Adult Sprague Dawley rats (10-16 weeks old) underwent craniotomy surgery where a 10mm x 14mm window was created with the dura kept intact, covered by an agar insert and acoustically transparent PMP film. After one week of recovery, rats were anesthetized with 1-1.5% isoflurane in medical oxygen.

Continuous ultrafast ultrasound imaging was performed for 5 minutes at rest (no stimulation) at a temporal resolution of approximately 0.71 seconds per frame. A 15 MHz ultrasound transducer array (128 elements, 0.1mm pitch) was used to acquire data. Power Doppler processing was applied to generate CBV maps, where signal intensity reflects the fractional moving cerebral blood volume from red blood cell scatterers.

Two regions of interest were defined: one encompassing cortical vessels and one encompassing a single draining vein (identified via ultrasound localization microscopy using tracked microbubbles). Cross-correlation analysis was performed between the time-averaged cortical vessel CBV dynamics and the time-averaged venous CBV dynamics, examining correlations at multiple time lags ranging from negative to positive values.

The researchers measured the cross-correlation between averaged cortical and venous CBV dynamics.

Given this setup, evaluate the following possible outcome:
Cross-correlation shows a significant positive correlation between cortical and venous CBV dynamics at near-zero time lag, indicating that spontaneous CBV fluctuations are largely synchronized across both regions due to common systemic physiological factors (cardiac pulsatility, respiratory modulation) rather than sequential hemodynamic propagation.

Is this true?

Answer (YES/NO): NO